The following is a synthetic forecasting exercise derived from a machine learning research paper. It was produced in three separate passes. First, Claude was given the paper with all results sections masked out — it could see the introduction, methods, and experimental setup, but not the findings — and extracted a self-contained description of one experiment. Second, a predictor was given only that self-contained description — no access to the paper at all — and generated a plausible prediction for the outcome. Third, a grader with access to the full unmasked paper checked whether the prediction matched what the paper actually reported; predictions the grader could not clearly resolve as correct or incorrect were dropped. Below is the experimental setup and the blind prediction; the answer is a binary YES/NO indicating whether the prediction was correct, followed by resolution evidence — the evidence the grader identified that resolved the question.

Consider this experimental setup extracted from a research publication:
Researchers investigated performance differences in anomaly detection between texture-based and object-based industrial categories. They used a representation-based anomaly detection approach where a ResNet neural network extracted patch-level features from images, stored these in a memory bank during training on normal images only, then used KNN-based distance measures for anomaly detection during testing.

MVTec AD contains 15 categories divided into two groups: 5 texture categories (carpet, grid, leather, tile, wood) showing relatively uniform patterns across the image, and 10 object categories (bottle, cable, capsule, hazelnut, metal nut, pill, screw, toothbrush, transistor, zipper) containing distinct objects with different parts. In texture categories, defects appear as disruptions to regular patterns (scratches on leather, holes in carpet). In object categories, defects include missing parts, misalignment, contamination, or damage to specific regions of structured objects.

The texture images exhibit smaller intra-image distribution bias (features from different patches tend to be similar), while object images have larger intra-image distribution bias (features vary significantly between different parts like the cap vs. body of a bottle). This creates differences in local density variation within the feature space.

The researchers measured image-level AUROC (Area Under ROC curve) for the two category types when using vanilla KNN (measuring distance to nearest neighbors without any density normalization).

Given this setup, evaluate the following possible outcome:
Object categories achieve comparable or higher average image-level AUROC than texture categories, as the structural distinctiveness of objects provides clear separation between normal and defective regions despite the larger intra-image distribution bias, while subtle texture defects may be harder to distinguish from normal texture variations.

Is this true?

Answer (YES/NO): NO